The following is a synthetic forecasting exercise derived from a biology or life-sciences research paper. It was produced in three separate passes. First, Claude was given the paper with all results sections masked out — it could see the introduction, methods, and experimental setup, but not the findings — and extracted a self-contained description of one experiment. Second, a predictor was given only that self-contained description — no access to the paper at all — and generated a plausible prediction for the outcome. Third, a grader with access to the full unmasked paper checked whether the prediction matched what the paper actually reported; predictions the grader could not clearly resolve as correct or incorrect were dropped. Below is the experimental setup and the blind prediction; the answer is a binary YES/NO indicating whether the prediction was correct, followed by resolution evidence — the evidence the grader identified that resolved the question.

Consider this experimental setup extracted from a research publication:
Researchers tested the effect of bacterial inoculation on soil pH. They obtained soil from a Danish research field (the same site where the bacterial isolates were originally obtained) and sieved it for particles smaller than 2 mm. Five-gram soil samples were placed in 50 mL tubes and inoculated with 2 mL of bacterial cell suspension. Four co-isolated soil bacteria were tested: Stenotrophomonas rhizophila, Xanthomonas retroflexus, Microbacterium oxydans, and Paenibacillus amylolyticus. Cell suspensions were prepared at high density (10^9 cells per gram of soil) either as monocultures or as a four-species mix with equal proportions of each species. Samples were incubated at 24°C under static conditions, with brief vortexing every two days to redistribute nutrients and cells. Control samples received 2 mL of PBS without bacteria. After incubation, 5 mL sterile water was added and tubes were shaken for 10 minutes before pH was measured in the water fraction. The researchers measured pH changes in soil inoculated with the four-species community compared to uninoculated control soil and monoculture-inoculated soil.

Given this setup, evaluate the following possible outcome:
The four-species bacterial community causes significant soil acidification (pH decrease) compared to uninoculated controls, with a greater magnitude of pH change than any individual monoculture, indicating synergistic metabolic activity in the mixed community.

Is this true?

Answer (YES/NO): NO